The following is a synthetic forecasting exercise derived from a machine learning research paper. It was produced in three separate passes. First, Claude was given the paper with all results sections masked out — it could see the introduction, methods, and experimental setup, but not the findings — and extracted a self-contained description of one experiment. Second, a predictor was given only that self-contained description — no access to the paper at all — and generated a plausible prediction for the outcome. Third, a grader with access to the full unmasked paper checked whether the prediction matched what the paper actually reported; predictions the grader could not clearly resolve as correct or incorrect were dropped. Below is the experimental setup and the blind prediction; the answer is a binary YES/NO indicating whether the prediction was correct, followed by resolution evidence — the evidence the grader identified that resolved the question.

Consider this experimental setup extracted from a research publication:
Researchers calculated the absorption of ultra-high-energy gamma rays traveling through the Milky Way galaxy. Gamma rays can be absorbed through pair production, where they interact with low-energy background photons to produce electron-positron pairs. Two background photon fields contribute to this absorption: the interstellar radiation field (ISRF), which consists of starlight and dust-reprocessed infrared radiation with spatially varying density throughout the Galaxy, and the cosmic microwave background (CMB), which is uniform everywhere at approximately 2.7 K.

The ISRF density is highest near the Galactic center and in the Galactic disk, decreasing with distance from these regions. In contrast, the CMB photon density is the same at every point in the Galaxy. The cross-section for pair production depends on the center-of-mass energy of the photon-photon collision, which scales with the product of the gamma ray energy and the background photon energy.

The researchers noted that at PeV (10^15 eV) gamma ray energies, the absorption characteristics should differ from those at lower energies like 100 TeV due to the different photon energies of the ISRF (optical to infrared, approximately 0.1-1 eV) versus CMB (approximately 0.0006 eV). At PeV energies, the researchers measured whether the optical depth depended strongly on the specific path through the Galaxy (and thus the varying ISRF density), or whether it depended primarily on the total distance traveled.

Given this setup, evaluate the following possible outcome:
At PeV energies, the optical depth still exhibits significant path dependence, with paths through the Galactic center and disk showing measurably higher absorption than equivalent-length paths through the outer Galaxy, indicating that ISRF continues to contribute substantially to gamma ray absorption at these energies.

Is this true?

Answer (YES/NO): NO